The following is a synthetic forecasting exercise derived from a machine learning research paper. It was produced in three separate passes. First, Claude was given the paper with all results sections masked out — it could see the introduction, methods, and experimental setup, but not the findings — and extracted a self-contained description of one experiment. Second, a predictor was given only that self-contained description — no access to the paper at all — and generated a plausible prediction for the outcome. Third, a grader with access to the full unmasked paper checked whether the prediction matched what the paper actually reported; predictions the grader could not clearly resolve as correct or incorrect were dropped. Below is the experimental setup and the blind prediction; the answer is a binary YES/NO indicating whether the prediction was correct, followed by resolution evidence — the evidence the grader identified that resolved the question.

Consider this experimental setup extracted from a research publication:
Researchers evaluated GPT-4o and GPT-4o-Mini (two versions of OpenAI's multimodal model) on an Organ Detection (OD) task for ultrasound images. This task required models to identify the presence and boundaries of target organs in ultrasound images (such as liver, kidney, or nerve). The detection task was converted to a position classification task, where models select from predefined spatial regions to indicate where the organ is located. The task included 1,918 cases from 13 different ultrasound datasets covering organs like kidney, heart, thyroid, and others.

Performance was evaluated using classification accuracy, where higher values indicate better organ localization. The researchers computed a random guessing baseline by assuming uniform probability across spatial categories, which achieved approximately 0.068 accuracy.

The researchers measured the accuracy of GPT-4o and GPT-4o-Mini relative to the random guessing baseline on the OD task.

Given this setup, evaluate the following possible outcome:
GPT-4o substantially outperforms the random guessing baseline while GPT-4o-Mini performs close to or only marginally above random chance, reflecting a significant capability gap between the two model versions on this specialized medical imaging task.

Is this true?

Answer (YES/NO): NO